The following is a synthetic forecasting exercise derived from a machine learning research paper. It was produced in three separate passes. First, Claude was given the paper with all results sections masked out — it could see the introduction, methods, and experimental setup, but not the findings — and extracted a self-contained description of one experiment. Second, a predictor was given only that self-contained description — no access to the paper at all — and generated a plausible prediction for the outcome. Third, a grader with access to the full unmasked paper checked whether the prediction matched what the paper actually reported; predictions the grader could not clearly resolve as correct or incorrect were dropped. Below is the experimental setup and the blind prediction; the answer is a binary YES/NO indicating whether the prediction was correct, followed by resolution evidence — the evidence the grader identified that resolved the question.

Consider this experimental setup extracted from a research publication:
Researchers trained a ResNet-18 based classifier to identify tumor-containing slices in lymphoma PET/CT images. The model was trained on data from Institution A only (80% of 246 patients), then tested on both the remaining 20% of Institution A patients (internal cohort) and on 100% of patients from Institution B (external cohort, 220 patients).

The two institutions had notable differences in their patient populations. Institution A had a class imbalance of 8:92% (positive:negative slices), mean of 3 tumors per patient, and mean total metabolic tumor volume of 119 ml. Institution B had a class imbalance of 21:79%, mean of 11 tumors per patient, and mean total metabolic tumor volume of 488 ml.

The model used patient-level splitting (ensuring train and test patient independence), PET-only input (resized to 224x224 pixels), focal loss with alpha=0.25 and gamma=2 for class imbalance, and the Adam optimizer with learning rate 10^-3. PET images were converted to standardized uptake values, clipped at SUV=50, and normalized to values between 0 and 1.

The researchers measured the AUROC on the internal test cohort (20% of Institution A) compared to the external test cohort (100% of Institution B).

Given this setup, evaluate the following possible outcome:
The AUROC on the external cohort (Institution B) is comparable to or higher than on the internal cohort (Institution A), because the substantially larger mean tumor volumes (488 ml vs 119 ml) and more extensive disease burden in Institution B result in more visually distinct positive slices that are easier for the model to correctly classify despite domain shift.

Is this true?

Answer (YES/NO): NO